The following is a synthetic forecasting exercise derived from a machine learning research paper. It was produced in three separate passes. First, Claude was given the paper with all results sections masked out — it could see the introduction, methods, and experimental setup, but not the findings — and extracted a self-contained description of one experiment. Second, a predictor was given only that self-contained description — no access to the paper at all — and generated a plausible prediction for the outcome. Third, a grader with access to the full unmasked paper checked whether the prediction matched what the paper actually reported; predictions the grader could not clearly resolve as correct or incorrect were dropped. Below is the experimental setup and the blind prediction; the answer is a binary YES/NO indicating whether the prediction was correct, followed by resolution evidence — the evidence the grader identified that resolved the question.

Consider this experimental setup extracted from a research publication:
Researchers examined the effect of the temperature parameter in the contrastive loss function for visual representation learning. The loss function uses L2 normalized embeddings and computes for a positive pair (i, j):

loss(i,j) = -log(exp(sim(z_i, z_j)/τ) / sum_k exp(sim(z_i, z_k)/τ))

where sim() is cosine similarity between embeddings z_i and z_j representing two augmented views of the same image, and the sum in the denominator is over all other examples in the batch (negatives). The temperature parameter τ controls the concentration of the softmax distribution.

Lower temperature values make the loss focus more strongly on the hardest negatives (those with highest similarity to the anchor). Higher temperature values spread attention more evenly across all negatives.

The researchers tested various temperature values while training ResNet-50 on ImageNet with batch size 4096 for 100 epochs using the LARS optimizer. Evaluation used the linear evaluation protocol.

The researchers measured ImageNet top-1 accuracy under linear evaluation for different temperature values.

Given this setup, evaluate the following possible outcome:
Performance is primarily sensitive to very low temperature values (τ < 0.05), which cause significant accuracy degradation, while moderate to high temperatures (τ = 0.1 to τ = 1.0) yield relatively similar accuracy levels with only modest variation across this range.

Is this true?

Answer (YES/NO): NO